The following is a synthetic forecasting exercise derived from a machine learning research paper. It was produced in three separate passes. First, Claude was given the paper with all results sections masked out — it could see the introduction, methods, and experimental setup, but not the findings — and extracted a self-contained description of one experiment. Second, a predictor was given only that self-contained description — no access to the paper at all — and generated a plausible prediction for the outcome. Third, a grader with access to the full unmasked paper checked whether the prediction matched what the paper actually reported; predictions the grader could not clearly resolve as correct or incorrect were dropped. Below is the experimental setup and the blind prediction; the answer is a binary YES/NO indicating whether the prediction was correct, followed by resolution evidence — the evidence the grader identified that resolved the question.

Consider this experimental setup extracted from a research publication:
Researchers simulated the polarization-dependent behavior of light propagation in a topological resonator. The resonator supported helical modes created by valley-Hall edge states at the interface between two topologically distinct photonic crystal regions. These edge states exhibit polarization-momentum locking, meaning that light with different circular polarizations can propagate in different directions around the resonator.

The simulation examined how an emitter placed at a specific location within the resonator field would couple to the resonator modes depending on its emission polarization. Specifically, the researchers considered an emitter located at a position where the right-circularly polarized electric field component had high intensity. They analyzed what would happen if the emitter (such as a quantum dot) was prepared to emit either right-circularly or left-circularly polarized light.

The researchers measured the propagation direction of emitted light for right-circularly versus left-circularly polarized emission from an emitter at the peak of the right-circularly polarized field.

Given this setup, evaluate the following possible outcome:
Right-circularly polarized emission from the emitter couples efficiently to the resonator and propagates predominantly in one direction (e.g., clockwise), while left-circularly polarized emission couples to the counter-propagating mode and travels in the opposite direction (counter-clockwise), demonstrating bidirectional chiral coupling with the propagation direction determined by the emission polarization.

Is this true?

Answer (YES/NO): YES